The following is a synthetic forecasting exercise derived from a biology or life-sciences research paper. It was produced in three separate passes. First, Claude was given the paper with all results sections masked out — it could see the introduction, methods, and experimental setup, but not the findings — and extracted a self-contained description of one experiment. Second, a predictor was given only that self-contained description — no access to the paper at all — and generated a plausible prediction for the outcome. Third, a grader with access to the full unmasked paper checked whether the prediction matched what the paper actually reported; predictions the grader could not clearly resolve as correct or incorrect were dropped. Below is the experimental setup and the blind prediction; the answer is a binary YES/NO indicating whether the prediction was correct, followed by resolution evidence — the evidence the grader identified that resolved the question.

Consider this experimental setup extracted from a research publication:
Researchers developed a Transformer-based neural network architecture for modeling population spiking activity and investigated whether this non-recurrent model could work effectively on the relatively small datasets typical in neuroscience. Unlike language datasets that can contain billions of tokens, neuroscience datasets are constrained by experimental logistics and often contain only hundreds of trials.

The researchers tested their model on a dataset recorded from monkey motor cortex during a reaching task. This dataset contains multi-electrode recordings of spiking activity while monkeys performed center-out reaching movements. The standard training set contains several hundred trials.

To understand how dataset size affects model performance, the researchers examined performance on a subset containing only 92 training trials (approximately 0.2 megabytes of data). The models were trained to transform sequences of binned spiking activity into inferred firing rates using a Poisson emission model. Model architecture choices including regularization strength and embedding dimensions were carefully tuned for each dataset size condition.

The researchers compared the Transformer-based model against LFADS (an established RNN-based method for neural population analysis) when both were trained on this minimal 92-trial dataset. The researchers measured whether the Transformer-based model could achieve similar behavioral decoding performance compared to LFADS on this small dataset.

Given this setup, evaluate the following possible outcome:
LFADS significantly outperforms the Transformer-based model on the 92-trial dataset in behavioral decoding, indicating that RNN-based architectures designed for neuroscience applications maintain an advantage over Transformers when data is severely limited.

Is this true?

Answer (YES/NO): NO